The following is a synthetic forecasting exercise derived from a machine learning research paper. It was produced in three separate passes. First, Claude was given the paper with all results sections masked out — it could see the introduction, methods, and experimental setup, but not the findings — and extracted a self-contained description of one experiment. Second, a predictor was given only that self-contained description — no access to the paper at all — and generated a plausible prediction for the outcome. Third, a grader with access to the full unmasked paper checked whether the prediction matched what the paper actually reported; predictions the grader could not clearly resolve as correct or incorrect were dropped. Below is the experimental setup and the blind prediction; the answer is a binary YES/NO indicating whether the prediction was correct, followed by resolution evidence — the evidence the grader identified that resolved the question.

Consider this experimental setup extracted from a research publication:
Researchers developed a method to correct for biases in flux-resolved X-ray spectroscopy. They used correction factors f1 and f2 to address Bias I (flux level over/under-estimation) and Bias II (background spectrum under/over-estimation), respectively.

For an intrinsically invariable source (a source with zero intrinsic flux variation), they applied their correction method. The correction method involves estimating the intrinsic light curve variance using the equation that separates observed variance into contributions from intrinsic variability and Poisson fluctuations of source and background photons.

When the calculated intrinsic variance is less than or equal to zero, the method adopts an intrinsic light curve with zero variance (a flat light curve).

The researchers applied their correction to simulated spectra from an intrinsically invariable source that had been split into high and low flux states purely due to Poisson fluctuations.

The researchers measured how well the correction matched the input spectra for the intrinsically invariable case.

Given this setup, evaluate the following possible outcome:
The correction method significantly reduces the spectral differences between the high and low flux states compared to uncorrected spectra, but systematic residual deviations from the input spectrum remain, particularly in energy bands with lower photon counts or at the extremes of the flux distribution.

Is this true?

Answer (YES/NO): NO